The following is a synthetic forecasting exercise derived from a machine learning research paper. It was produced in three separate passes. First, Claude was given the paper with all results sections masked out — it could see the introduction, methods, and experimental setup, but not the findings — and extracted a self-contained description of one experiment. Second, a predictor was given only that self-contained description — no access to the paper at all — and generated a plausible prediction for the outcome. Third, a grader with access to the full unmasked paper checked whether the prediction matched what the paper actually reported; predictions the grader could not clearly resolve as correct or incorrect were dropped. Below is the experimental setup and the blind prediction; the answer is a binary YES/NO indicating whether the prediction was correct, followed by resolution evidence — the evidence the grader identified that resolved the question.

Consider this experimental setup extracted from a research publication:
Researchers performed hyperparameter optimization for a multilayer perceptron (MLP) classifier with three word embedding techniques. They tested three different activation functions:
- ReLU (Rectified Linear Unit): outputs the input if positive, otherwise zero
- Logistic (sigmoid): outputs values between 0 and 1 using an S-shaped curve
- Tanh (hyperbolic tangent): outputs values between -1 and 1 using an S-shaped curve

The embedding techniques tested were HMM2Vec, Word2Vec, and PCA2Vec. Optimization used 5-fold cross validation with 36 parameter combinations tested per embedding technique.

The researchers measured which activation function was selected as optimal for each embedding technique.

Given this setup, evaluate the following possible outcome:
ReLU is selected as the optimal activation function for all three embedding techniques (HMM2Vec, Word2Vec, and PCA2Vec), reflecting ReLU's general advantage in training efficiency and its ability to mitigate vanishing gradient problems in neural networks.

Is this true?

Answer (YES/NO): YES